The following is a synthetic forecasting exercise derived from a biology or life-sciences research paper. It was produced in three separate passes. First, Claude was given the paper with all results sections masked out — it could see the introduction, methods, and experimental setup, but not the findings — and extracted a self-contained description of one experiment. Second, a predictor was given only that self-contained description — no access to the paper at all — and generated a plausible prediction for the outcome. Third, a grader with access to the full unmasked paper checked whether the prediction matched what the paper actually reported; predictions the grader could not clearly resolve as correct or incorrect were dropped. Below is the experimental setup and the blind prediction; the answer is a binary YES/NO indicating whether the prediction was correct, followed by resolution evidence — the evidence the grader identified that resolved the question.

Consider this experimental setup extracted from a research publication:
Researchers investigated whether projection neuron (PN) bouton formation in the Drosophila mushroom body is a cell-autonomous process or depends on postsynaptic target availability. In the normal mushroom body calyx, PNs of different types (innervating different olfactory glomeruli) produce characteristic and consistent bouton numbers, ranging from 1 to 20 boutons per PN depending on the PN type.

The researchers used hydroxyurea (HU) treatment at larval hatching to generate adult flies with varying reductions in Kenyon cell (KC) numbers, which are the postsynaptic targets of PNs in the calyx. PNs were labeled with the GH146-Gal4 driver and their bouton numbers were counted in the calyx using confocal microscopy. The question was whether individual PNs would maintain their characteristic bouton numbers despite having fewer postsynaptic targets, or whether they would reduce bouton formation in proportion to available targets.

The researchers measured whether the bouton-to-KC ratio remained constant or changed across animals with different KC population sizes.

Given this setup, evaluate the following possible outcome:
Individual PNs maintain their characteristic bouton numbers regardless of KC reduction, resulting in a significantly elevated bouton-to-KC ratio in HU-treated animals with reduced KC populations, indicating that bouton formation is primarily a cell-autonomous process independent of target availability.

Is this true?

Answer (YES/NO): NO